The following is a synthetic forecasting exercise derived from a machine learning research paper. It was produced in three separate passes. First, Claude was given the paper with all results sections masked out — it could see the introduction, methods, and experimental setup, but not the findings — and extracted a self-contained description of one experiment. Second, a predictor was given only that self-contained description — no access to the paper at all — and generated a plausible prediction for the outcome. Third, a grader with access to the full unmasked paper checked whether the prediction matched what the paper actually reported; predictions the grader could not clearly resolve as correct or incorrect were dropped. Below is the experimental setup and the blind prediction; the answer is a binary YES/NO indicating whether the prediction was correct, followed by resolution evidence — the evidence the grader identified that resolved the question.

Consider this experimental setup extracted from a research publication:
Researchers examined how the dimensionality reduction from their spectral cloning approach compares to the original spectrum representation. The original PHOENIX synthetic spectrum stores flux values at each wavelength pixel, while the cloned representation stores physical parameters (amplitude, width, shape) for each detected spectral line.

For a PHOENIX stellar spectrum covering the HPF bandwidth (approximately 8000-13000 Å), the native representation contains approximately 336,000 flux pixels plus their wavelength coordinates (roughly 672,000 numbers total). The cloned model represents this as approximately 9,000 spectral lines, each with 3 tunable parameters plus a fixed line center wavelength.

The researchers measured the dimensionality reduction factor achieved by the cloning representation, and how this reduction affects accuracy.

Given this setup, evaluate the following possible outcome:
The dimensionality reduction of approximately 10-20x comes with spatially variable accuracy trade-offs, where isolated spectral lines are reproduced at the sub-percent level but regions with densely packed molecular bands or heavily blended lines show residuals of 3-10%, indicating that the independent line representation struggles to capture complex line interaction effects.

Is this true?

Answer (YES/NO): NO